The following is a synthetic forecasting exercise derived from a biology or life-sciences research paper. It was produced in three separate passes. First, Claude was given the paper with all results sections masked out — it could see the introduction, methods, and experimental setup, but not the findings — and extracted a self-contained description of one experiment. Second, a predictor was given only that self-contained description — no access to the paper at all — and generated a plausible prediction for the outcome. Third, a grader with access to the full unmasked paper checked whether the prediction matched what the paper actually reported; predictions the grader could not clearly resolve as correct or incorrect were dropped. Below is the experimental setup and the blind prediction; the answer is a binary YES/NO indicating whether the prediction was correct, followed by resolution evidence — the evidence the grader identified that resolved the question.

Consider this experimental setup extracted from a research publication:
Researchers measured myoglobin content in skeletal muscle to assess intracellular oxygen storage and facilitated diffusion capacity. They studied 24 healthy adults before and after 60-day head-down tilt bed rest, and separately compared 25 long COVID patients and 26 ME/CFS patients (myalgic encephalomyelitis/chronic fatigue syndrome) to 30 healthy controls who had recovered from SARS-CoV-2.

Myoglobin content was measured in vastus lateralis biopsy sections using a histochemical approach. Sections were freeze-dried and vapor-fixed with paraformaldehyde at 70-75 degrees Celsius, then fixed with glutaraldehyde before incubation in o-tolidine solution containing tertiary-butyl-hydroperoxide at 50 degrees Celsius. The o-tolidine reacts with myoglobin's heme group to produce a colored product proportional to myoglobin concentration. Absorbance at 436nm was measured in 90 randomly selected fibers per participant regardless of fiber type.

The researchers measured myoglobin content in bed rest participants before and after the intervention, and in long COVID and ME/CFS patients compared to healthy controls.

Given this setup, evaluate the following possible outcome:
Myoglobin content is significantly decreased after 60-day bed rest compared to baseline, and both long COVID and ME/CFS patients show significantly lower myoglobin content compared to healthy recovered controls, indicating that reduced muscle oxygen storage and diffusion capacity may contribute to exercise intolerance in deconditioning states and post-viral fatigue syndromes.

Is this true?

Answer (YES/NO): NO